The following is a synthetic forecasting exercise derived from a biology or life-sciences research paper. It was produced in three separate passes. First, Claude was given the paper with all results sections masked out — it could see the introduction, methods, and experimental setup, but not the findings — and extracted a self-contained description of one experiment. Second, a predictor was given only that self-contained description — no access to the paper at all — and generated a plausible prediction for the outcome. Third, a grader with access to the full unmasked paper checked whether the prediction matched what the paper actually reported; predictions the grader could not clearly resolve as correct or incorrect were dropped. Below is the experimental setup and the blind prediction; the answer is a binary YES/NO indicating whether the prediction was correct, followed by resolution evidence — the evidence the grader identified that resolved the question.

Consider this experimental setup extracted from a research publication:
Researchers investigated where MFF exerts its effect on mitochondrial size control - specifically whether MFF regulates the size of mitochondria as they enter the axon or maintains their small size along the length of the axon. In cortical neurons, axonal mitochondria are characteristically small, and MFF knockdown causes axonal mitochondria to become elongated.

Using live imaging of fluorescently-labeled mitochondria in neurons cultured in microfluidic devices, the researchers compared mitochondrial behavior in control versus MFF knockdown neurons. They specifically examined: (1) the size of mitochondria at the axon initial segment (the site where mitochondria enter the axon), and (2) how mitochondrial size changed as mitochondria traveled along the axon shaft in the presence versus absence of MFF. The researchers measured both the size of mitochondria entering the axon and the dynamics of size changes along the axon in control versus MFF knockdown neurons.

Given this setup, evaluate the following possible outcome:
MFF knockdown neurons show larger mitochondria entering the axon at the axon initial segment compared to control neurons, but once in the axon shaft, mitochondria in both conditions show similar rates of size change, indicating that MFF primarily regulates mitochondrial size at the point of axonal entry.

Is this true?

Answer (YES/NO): NO